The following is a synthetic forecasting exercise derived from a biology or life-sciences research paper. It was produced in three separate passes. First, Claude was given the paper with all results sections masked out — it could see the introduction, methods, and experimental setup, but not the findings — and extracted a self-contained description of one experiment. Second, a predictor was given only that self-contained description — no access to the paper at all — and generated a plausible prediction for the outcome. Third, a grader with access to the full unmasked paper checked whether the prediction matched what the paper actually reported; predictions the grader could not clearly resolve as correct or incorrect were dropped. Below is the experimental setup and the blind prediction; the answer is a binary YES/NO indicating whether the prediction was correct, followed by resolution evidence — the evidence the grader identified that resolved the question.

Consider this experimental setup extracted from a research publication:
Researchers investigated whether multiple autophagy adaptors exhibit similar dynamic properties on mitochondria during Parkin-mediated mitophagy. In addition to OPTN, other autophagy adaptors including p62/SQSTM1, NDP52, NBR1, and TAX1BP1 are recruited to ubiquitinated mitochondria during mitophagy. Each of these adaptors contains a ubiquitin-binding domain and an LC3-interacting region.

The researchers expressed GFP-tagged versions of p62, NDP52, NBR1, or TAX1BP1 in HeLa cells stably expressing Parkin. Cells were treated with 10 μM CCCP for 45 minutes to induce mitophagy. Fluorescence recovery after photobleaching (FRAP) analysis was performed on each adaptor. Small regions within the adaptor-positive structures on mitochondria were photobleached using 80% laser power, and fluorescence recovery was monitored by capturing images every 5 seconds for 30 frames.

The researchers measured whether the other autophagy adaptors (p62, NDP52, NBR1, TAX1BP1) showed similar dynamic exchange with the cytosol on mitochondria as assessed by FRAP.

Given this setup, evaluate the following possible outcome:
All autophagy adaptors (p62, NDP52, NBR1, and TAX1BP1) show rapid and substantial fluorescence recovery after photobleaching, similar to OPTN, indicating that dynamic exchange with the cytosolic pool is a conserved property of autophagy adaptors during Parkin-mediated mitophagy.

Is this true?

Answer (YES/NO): NO